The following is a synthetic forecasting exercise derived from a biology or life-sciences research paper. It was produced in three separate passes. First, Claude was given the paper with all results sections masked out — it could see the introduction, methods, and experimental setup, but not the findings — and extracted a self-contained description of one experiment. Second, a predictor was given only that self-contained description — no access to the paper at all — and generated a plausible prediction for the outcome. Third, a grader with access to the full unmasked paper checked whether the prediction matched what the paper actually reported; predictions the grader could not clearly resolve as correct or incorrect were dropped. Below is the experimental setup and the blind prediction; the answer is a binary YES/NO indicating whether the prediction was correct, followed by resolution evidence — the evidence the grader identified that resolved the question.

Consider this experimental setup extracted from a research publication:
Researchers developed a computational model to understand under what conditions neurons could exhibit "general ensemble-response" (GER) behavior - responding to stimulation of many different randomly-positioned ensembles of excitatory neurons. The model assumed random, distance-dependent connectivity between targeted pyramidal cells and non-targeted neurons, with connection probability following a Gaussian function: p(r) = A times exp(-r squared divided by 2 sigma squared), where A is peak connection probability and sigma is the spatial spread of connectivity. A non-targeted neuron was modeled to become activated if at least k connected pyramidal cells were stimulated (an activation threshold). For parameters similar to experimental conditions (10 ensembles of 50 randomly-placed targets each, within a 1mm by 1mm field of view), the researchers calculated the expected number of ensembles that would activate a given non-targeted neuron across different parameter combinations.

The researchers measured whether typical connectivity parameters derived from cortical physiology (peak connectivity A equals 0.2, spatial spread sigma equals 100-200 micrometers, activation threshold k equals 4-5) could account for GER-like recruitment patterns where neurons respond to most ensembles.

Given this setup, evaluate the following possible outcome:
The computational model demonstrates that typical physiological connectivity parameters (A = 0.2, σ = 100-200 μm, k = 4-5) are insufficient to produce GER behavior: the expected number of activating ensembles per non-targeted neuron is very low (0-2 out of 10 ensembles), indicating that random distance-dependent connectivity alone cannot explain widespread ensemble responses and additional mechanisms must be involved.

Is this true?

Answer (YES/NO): YES